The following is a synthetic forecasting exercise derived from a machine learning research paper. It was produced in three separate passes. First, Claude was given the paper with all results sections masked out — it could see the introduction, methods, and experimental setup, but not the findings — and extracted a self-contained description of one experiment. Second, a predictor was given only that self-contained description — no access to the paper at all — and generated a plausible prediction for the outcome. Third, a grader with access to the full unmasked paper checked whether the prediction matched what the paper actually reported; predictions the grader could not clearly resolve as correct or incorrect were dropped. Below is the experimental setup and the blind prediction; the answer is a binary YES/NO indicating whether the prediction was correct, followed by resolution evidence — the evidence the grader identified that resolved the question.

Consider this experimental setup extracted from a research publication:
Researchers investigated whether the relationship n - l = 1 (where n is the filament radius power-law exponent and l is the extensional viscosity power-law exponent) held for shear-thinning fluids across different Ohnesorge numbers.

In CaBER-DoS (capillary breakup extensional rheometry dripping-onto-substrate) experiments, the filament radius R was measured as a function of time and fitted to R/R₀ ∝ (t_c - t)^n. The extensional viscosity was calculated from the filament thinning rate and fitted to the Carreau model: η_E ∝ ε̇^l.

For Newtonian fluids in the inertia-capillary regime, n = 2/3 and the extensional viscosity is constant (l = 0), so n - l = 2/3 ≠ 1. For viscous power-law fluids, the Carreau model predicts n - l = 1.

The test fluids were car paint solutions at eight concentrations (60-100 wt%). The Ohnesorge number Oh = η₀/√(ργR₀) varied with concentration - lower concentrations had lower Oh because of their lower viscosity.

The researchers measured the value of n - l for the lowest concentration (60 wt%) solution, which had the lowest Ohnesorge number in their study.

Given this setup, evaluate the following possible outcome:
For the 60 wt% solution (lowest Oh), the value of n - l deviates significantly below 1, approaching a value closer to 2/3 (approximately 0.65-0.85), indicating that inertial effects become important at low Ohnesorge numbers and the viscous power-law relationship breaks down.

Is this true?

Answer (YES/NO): NO